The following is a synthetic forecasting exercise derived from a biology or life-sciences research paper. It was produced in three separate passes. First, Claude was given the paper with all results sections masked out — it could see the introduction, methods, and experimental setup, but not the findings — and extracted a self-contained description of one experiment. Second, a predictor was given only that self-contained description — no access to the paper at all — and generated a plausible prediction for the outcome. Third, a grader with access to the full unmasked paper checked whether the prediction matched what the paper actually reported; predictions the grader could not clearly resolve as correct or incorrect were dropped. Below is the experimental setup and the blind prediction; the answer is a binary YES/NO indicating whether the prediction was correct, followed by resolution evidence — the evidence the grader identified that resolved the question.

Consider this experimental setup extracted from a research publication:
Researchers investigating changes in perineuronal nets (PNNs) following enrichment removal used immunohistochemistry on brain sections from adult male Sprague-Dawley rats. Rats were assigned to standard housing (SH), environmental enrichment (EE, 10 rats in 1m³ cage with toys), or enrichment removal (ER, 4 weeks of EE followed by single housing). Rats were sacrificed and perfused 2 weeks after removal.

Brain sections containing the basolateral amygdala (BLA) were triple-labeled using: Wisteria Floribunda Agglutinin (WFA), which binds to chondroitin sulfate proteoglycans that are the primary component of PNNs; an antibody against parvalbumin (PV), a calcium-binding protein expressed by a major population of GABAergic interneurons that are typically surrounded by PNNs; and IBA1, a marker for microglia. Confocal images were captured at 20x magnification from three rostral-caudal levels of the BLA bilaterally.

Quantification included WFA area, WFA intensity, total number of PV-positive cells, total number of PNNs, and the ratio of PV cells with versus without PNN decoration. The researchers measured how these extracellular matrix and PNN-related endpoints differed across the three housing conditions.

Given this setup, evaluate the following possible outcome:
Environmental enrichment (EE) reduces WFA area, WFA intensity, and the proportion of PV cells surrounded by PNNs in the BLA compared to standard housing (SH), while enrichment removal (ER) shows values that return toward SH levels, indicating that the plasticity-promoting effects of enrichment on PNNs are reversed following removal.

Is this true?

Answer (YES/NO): NO